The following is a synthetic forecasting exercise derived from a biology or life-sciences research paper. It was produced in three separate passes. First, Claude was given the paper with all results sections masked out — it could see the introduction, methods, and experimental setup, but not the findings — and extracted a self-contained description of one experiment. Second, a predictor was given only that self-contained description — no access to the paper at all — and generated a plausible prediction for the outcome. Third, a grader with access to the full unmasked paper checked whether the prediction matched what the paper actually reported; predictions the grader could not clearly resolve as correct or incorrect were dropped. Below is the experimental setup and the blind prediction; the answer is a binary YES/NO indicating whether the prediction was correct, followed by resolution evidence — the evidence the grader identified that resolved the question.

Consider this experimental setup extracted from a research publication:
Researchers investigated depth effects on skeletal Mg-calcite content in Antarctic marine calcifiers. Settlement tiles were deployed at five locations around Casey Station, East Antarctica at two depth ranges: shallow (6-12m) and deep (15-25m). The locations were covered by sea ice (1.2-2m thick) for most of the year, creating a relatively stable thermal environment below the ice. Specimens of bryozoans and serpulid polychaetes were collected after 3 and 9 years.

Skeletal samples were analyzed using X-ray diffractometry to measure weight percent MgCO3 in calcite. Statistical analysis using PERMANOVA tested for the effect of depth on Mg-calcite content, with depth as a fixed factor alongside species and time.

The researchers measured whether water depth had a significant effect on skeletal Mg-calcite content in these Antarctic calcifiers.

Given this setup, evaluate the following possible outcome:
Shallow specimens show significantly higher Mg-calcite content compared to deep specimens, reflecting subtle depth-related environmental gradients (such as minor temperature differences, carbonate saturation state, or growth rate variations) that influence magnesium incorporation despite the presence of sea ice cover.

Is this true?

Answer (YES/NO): NO